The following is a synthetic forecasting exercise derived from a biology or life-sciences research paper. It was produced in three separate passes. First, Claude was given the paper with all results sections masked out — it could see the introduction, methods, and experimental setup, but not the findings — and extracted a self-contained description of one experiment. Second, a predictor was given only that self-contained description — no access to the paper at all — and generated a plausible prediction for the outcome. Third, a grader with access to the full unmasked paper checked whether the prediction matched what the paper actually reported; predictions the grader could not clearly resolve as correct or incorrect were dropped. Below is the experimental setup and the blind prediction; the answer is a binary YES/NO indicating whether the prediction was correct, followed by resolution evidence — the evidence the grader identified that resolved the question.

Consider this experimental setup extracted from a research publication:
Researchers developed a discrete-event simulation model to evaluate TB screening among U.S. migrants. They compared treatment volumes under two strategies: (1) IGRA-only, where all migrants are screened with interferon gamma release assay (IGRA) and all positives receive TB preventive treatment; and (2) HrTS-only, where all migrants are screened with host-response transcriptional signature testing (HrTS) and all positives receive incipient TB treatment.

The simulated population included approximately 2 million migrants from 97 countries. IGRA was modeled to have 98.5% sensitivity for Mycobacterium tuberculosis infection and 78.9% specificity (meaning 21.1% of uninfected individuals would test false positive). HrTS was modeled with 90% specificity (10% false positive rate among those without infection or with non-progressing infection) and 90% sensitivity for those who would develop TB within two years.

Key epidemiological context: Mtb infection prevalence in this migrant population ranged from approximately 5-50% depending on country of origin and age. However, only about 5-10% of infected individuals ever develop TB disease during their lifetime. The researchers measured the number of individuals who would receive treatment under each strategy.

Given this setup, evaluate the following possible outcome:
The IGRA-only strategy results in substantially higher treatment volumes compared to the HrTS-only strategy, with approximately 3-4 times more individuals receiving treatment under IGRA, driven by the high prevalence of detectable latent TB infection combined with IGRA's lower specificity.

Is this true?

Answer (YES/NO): NO